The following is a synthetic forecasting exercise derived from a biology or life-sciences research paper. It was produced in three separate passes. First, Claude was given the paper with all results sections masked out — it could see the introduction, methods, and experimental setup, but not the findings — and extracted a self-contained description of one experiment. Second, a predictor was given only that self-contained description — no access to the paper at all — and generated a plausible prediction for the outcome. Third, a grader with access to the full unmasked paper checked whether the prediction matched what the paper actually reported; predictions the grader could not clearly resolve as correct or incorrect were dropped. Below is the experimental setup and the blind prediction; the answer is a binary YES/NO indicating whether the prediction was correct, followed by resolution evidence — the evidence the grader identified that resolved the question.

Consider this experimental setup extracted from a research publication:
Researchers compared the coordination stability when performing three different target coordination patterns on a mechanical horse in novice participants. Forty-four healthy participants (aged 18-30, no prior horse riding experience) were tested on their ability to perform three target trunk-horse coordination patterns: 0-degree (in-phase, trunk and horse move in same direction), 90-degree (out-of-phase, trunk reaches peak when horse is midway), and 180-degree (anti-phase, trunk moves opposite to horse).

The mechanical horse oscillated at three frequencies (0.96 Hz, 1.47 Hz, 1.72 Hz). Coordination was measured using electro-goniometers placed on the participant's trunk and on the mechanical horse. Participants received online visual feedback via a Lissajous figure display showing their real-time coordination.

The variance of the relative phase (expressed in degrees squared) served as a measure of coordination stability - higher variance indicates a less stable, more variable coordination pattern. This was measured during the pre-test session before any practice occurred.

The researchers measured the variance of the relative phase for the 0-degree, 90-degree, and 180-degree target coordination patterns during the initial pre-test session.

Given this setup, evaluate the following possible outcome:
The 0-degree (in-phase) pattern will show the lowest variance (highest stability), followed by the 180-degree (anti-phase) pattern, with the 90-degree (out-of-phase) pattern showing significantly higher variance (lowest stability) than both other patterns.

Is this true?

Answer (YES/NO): NO